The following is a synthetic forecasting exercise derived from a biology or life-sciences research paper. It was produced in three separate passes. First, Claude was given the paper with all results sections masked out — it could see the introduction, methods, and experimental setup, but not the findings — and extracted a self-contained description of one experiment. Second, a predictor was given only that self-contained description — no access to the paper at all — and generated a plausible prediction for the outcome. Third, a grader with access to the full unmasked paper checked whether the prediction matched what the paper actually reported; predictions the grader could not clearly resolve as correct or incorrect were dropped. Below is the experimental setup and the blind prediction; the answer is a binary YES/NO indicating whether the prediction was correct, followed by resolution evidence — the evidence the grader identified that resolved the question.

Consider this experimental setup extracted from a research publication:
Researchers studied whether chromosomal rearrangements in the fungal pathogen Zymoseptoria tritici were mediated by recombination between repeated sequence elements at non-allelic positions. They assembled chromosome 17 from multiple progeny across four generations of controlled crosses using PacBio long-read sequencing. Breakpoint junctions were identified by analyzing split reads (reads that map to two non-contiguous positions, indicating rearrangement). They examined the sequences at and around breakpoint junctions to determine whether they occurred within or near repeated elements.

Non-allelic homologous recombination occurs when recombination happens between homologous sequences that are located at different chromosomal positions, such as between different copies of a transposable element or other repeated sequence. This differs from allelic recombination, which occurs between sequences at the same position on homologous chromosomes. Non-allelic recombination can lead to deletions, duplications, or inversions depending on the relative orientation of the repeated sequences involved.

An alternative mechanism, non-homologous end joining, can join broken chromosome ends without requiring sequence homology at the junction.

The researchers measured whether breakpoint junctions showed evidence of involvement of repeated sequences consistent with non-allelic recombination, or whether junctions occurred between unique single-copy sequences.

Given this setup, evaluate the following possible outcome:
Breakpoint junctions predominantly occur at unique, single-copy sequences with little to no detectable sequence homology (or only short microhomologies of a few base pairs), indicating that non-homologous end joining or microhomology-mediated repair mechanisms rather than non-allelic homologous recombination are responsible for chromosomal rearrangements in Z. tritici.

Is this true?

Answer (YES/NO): NO